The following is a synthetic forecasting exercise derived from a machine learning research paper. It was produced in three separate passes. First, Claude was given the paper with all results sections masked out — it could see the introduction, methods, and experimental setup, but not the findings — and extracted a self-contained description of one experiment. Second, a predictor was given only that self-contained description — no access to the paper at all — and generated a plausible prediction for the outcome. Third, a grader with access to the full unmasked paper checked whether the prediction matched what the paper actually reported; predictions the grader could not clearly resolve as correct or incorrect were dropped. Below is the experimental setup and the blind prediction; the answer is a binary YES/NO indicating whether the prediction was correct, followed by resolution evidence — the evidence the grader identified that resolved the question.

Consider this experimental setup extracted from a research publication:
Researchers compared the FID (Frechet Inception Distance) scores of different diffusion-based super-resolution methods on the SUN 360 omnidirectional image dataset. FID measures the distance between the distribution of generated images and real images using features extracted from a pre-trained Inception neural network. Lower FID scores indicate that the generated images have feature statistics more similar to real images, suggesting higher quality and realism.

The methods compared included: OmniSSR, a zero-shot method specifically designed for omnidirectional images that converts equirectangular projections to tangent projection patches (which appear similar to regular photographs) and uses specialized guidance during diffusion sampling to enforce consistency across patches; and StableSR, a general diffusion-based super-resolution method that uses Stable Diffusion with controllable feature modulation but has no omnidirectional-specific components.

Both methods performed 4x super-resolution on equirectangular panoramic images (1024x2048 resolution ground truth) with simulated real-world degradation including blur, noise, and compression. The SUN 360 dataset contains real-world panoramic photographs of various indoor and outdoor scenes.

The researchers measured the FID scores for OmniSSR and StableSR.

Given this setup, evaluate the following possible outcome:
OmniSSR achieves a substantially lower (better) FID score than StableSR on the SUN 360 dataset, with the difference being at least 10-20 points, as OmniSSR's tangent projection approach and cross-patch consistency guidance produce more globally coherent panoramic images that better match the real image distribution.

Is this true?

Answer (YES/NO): NO